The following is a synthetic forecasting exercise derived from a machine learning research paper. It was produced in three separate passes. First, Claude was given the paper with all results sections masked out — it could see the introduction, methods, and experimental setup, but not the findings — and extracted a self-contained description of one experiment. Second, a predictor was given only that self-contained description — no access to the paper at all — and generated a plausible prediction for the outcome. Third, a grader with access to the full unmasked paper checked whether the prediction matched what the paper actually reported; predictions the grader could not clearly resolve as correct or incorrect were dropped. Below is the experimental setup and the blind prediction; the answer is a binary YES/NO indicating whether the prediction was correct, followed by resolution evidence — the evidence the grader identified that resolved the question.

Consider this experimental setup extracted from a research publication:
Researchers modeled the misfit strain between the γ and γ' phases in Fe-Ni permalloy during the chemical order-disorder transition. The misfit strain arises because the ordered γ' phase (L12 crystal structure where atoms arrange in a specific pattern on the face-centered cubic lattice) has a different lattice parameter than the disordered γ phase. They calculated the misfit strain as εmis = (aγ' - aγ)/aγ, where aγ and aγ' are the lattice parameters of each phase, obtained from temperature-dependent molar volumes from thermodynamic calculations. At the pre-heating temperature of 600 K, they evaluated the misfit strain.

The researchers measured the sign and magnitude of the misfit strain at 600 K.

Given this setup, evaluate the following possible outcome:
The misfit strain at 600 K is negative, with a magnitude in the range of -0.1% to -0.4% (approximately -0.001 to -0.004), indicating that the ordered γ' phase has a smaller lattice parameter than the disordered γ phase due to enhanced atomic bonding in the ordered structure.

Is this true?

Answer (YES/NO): YES